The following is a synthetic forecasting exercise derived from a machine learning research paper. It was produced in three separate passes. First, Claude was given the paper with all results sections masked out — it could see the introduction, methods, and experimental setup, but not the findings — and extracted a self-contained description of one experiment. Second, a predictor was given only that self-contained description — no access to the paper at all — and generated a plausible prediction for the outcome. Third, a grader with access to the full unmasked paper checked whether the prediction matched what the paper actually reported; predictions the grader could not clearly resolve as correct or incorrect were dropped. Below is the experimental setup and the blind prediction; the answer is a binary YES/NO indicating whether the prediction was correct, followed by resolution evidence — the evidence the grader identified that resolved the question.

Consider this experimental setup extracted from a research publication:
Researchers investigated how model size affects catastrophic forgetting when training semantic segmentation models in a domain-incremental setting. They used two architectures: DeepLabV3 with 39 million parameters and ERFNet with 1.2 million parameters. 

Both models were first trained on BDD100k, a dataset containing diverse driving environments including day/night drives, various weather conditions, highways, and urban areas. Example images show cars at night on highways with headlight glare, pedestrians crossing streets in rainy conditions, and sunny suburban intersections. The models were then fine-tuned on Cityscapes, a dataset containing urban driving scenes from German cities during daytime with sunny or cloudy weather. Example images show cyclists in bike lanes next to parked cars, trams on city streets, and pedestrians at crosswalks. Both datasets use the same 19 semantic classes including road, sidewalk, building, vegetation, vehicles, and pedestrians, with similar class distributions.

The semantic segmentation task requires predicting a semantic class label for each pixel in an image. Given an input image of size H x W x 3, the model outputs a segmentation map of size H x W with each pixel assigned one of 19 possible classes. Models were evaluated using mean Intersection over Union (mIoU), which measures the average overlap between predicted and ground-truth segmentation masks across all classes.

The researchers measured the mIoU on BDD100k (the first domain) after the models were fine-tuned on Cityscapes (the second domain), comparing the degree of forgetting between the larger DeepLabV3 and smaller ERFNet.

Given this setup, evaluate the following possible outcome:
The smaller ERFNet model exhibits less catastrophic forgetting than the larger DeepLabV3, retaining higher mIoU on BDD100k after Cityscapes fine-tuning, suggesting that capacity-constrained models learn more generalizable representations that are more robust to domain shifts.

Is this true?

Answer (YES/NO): NO